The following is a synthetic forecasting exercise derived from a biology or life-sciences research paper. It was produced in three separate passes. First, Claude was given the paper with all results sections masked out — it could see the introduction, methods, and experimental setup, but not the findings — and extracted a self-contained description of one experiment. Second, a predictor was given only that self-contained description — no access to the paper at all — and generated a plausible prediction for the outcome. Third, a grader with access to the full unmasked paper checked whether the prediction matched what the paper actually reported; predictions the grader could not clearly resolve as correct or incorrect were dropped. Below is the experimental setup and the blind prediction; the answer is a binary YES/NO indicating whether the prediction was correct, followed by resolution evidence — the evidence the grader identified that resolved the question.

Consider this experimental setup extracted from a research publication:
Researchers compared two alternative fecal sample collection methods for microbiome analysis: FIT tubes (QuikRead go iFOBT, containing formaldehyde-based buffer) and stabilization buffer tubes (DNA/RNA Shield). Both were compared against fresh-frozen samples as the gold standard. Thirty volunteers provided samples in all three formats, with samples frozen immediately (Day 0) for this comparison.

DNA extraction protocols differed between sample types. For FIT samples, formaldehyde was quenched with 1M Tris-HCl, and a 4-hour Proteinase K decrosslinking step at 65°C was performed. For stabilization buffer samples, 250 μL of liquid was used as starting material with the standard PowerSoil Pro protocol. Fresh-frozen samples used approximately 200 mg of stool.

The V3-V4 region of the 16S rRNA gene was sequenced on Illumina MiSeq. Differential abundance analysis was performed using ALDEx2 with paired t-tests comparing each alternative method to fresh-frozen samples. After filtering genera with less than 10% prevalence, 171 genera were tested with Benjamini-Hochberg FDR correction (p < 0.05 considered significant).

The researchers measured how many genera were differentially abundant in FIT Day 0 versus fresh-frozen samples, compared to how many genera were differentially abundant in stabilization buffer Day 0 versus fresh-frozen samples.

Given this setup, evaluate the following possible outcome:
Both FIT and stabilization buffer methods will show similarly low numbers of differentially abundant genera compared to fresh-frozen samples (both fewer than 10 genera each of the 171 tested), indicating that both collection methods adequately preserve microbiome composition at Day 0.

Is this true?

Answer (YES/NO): NO